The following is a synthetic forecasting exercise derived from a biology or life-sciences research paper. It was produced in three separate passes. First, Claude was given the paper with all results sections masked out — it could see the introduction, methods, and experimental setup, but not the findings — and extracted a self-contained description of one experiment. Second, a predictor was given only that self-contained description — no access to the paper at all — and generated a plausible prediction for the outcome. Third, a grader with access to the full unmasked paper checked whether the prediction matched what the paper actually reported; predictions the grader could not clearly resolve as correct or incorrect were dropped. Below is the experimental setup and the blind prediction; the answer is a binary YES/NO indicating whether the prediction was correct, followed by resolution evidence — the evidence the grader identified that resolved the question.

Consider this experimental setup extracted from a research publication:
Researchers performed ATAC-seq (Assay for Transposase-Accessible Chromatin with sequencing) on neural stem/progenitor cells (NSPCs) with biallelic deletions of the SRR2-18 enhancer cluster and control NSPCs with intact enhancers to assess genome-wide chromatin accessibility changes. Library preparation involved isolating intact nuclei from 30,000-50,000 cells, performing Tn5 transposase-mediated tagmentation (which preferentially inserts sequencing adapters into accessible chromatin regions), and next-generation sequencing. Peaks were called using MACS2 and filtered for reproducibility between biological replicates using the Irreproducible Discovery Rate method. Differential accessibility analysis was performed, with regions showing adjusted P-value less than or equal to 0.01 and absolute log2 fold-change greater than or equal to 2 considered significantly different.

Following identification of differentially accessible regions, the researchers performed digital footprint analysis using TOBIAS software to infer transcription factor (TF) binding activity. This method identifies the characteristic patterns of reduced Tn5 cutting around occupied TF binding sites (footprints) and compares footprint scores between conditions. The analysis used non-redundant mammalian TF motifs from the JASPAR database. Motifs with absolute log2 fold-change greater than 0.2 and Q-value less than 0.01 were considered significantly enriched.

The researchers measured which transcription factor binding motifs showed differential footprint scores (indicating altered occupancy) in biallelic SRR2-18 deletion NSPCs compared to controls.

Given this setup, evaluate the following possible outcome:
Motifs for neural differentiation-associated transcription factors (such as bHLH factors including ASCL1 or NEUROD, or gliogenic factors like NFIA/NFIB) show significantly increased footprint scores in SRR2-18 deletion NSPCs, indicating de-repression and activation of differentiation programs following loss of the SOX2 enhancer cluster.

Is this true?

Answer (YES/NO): NO